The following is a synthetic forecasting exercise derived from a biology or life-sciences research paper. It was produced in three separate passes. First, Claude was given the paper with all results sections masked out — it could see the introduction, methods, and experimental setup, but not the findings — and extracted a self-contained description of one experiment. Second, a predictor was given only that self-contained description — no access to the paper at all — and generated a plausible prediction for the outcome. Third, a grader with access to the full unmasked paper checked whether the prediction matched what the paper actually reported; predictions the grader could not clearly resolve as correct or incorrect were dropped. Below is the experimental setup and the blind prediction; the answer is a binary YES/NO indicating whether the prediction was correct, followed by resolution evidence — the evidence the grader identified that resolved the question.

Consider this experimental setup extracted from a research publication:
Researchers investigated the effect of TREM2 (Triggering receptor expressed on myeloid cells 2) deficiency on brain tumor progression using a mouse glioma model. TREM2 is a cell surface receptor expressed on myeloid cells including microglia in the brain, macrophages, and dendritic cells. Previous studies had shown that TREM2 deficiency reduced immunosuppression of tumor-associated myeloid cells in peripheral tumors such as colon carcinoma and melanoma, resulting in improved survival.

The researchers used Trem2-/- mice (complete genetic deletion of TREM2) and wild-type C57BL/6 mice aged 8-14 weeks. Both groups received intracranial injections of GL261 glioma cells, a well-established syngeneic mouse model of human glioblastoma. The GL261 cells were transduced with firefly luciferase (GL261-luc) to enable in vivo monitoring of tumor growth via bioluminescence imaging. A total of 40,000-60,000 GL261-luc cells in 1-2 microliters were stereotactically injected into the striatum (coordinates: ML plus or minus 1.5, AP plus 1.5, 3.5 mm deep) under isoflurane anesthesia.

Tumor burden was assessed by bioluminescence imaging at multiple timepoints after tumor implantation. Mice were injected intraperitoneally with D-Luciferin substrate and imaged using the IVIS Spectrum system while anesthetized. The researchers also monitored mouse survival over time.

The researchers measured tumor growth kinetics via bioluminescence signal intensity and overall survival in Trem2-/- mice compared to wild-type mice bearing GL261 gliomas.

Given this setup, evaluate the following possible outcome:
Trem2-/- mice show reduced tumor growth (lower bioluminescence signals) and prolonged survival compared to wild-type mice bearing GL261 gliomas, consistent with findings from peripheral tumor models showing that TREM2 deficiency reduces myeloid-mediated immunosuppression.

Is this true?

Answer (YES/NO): NO